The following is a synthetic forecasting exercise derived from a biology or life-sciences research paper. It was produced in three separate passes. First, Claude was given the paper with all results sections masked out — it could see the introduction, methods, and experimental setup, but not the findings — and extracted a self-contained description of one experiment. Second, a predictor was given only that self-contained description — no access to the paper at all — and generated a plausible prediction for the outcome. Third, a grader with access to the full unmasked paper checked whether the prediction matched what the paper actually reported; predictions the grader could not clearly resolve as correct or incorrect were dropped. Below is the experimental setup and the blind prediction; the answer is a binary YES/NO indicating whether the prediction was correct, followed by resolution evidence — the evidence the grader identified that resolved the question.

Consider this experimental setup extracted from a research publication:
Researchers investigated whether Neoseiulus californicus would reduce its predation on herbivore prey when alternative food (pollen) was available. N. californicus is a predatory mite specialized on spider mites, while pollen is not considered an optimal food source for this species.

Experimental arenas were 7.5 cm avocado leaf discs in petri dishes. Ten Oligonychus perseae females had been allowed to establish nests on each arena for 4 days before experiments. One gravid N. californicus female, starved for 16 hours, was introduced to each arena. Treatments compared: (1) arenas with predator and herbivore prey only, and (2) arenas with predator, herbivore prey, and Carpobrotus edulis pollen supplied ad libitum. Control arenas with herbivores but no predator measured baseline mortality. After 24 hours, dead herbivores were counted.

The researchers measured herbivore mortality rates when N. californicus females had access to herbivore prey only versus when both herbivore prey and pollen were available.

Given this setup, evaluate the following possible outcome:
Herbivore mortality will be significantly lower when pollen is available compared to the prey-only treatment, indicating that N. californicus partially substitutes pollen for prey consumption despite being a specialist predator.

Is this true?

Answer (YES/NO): NO